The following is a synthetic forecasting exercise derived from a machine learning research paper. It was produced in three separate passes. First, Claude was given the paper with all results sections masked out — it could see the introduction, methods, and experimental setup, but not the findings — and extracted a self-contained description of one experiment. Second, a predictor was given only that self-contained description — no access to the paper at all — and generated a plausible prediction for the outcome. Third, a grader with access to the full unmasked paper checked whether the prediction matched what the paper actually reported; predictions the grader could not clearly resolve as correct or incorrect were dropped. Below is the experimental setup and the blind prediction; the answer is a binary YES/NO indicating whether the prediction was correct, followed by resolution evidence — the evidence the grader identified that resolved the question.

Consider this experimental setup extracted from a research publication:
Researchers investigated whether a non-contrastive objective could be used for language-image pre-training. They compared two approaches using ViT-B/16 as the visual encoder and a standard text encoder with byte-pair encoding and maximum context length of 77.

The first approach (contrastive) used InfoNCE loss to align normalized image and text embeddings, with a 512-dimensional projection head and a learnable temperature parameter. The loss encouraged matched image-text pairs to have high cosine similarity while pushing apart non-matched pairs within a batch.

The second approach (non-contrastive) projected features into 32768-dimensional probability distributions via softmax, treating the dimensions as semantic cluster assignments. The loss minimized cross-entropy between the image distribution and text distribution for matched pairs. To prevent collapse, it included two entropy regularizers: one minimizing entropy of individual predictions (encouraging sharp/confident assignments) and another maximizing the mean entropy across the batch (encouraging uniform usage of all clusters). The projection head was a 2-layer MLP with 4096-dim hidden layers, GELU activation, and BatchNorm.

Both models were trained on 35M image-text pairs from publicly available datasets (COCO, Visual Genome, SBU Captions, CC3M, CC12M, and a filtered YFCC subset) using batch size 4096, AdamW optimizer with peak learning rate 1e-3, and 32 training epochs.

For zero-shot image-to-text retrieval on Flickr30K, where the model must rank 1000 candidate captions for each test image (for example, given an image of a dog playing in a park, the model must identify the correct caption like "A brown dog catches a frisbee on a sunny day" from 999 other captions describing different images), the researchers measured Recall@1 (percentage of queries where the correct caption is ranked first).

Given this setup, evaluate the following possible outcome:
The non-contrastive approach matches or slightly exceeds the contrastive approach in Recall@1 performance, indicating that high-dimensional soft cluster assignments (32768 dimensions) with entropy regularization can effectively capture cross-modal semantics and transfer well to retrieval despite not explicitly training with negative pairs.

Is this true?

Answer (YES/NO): NO